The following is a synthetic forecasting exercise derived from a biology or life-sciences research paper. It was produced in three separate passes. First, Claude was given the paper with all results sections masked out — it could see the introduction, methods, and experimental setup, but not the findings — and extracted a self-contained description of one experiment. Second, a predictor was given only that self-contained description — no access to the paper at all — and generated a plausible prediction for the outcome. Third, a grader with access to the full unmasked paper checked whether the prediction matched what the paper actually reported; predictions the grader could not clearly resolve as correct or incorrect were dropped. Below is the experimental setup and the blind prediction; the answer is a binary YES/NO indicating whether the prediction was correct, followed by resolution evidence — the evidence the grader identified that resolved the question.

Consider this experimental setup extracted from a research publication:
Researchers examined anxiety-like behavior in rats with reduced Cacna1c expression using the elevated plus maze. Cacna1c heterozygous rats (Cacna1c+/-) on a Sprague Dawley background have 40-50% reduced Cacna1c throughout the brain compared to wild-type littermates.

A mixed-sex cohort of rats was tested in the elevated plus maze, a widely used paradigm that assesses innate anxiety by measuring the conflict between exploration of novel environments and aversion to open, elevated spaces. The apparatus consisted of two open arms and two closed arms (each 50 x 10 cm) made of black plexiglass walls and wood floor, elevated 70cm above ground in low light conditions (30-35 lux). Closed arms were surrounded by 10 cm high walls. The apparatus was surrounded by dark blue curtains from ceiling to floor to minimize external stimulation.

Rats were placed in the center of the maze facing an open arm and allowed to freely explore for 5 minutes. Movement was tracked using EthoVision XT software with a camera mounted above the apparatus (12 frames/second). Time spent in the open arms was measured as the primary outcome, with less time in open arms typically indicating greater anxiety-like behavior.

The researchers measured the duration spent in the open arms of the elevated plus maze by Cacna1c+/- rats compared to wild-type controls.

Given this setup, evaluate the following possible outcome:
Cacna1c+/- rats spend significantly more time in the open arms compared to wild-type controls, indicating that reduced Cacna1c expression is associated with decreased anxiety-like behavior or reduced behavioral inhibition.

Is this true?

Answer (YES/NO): NO